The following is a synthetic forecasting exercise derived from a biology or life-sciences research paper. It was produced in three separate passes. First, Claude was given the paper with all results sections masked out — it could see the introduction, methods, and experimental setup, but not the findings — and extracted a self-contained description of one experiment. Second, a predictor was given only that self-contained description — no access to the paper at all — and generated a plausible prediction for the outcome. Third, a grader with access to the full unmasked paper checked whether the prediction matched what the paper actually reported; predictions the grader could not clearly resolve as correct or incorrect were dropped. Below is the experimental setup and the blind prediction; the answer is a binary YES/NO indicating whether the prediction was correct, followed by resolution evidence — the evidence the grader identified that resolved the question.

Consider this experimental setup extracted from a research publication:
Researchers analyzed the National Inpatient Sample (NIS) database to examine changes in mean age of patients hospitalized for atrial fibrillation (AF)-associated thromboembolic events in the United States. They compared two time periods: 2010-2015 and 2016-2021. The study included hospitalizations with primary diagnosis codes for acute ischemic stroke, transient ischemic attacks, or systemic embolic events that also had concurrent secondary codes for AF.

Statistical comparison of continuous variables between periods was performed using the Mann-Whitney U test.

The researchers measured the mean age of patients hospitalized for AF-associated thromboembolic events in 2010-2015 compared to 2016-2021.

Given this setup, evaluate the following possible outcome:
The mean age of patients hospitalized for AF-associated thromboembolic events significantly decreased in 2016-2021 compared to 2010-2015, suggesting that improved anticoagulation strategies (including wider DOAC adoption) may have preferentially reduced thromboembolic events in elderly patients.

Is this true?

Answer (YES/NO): YES